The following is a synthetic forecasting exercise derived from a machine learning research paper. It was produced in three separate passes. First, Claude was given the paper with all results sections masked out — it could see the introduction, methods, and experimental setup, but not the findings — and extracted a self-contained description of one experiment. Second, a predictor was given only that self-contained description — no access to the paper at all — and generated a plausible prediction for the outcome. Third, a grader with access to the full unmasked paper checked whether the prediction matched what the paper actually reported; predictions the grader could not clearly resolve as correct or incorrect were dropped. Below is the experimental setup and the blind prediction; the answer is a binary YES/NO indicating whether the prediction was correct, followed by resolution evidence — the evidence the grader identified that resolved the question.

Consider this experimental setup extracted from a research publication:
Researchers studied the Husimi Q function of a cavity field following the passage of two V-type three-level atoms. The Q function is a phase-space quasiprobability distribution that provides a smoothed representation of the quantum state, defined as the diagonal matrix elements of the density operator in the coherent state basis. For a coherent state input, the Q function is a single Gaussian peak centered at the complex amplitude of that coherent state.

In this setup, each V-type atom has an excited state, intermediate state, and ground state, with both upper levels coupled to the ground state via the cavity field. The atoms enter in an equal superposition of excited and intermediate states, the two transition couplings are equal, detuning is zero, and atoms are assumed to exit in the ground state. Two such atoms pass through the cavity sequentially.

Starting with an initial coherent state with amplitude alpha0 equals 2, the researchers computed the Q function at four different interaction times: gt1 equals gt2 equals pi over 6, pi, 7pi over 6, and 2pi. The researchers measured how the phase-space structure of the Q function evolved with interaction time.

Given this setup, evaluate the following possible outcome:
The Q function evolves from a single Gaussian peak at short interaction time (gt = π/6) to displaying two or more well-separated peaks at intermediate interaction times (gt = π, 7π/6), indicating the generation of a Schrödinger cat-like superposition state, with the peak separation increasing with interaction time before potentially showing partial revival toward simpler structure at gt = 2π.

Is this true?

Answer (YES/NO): NO